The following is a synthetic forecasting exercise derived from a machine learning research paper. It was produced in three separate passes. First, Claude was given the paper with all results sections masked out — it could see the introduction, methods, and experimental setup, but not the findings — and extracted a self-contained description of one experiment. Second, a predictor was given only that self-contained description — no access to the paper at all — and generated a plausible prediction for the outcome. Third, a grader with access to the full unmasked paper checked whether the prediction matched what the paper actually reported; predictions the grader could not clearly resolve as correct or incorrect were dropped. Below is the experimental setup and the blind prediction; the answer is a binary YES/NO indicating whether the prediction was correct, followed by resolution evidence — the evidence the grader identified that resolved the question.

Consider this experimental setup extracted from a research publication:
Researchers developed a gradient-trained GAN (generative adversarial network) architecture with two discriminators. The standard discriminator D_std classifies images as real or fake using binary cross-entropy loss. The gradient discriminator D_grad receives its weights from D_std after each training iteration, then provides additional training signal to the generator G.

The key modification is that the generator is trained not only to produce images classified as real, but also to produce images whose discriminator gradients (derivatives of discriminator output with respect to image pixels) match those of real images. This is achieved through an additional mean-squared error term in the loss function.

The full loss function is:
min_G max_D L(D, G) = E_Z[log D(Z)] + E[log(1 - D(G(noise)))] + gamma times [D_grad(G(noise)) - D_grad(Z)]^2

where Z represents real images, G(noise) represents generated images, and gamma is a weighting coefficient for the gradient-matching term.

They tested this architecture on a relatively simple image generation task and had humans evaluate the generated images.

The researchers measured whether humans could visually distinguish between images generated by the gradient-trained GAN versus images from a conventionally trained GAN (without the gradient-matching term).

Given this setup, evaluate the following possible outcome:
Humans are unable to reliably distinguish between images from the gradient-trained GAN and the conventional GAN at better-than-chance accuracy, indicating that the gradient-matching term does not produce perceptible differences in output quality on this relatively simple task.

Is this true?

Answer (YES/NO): YES